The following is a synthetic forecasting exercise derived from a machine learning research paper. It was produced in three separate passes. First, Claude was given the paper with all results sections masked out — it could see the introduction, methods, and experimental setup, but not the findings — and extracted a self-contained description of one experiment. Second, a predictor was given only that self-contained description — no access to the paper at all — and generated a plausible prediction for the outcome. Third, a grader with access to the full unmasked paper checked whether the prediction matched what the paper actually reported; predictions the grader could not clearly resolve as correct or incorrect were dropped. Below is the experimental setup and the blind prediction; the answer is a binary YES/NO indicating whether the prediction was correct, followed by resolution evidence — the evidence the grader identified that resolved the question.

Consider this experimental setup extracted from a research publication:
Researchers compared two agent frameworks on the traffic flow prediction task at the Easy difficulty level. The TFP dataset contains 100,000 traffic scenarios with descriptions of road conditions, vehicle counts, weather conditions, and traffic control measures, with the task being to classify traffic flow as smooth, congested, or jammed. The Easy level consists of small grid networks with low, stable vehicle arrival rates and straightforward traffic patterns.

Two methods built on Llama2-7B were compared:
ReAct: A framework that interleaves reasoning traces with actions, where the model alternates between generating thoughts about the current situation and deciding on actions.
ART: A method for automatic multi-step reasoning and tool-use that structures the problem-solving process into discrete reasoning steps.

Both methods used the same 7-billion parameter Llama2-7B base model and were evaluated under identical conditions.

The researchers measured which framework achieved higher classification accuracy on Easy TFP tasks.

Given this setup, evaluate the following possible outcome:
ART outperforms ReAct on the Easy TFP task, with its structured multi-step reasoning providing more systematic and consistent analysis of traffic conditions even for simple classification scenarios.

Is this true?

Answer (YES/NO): YES